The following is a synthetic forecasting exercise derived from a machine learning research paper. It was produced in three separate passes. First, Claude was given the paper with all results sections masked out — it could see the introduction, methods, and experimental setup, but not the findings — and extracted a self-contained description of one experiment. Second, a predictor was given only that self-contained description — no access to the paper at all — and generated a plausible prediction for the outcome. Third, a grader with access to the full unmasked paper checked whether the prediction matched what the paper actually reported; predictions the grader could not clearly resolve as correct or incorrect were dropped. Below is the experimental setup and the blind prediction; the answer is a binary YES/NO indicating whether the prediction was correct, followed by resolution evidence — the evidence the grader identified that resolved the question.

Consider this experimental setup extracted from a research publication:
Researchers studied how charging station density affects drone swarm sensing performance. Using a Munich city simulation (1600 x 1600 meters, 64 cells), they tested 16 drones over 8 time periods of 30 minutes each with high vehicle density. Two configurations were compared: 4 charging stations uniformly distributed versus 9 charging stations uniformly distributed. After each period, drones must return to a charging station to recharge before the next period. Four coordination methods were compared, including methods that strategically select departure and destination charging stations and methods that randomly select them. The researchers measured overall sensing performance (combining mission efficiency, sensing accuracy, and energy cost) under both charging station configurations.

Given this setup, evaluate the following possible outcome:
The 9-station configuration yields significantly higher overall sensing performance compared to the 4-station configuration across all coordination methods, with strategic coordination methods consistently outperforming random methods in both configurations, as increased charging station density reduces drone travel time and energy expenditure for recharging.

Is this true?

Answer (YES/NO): NO